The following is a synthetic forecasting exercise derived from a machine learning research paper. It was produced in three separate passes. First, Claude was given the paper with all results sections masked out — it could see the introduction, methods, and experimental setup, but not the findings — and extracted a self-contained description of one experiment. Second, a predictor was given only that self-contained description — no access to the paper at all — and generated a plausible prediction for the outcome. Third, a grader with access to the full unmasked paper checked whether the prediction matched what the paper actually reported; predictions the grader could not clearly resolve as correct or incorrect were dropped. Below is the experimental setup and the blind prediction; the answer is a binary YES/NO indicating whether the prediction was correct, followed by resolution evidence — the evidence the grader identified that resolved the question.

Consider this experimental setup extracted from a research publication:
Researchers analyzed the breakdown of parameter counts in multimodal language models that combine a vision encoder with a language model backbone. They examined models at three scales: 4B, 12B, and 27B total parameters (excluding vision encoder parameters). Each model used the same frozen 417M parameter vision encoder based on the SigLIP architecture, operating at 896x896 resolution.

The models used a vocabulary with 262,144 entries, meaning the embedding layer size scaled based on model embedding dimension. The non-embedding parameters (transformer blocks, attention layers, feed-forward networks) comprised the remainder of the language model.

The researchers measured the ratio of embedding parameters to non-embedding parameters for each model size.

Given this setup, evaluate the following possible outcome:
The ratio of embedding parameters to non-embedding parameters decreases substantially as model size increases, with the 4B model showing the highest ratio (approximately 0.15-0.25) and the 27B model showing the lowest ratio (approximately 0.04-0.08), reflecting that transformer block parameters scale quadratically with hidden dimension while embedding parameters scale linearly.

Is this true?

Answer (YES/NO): YES